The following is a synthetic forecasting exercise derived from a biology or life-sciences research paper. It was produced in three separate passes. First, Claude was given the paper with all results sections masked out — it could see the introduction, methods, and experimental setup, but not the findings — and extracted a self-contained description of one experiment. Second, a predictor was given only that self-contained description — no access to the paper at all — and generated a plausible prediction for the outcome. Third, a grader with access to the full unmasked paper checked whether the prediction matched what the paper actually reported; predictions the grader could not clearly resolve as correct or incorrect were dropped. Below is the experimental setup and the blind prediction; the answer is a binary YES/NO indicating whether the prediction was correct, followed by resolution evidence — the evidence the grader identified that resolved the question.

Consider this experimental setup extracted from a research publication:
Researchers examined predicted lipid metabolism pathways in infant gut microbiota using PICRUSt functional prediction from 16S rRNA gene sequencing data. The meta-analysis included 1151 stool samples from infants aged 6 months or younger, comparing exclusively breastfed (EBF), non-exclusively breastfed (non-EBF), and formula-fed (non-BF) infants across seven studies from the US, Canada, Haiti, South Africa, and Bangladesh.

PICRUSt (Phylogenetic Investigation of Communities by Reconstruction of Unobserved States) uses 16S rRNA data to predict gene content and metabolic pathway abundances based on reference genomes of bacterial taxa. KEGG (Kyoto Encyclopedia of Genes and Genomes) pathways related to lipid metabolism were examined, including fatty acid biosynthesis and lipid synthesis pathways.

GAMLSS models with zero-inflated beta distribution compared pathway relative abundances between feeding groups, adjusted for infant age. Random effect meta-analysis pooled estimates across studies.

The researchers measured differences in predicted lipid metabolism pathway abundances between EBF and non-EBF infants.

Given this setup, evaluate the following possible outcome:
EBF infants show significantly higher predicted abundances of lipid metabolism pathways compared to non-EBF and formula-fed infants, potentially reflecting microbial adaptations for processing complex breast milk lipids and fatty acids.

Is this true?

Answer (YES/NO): YES